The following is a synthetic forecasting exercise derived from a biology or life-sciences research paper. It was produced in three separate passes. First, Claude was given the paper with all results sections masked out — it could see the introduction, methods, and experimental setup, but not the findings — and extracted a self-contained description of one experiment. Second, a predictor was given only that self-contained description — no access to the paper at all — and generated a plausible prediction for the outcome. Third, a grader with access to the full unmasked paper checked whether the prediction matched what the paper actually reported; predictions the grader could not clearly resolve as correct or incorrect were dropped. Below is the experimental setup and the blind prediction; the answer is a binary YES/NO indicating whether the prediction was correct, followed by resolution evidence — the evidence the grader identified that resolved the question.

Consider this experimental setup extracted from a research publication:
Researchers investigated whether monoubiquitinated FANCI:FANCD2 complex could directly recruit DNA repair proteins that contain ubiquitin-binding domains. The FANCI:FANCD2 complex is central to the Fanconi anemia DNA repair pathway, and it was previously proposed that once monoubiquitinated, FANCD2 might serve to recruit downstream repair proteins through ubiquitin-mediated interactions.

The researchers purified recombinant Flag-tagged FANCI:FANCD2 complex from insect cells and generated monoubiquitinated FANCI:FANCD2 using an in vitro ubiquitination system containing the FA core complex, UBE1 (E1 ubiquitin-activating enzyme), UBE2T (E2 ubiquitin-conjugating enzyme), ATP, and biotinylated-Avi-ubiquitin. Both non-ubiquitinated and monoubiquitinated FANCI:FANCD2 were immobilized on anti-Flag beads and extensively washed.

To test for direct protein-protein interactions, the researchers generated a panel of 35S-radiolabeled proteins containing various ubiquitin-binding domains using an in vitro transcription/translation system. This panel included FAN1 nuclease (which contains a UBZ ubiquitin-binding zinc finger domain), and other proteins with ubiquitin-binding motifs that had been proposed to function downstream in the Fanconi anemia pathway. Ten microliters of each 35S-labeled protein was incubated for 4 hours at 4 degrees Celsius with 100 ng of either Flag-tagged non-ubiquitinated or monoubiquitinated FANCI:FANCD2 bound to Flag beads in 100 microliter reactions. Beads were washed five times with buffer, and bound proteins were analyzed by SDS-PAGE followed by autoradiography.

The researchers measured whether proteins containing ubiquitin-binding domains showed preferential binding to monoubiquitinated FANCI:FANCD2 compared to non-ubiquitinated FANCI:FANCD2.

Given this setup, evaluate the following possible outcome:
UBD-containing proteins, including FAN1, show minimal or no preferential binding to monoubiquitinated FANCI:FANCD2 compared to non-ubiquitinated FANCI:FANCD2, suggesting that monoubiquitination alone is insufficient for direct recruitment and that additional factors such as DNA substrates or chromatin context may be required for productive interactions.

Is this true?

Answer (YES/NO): YES